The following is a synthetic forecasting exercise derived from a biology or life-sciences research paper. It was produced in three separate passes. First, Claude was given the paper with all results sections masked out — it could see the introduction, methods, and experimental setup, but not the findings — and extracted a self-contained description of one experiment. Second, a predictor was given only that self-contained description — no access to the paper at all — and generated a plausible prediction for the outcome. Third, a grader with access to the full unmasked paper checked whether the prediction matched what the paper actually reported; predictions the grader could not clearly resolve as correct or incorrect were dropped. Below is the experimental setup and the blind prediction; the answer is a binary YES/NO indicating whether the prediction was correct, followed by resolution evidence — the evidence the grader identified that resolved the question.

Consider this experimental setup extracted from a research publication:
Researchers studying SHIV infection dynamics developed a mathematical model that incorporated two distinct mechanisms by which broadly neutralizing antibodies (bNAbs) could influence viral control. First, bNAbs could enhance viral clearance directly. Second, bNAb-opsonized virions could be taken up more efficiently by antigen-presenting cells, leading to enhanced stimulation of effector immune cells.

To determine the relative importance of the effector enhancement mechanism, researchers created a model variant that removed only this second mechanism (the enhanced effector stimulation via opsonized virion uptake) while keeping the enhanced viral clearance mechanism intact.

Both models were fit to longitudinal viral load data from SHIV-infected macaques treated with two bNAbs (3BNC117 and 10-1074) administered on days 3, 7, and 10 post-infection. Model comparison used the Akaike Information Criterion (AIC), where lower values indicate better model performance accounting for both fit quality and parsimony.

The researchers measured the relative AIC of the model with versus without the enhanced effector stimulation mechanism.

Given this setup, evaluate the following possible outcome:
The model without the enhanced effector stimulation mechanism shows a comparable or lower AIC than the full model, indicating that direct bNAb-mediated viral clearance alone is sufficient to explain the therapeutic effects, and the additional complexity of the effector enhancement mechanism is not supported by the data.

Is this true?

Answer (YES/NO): NO